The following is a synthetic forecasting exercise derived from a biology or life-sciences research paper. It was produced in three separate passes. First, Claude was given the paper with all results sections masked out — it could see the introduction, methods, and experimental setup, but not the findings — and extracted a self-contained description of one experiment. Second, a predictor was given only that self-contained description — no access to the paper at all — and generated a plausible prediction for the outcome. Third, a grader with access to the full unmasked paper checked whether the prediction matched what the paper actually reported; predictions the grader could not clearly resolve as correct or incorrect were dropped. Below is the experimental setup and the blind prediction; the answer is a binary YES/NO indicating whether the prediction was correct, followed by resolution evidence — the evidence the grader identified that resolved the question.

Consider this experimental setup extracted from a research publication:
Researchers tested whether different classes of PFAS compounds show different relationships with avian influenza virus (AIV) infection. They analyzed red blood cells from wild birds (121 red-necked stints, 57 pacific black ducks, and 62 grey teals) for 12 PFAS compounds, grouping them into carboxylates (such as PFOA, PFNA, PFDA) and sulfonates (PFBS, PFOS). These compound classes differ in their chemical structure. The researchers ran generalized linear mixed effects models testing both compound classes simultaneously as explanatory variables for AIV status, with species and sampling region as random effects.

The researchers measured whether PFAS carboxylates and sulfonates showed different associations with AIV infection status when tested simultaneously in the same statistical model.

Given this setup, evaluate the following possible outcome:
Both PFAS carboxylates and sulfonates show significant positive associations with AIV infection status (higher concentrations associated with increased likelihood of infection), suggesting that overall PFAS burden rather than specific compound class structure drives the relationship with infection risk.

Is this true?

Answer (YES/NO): NO